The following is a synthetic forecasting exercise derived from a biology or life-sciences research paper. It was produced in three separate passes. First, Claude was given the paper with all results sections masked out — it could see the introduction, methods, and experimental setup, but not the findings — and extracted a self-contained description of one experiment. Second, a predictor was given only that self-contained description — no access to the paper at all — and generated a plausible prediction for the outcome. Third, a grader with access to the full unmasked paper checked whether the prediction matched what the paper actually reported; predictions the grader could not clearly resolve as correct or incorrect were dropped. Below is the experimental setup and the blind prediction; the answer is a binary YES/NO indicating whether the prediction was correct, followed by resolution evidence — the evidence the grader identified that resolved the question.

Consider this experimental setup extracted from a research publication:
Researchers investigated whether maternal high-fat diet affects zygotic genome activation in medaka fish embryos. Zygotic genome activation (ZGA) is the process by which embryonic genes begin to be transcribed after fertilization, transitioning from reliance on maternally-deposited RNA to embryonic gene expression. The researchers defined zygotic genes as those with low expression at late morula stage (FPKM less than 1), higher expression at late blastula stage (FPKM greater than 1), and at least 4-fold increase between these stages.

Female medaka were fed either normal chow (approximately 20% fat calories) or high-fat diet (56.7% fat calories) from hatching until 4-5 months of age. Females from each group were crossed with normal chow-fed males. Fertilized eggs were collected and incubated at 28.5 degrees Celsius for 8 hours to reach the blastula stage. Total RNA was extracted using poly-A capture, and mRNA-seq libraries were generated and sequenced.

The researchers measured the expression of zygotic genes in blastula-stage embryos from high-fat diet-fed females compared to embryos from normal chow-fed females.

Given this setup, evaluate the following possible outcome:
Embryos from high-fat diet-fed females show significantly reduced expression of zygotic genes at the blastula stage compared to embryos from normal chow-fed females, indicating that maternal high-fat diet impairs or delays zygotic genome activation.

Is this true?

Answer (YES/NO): YES